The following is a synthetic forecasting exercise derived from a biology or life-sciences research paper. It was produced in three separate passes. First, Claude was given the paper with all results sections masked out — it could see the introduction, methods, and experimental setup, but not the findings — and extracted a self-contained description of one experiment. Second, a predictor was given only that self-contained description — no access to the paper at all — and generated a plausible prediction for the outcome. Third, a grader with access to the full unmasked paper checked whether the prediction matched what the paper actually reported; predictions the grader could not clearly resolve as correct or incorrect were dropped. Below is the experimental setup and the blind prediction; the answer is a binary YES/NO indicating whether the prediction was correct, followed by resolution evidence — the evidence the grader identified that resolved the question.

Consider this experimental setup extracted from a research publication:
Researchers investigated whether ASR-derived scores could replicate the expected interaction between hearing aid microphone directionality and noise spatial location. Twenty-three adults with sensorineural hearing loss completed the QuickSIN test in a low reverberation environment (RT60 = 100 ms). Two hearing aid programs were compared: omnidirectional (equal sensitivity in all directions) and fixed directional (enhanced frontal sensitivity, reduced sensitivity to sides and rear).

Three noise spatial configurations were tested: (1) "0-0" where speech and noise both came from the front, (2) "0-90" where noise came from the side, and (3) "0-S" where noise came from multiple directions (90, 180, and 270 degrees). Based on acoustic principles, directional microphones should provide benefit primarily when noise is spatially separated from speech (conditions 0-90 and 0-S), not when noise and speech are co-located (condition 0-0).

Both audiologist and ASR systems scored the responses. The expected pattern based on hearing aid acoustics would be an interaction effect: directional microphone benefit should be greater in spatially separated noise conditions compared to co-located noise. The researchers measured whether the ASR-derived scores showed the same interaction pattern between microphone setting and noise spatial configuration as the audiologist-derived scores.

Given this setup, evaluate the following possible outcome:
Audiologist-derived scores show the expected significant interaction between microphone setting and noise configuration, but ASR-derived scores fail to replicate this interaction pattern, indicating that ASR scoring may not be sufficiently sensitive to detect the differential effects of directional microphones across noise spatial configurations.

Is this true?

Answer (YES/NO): NO